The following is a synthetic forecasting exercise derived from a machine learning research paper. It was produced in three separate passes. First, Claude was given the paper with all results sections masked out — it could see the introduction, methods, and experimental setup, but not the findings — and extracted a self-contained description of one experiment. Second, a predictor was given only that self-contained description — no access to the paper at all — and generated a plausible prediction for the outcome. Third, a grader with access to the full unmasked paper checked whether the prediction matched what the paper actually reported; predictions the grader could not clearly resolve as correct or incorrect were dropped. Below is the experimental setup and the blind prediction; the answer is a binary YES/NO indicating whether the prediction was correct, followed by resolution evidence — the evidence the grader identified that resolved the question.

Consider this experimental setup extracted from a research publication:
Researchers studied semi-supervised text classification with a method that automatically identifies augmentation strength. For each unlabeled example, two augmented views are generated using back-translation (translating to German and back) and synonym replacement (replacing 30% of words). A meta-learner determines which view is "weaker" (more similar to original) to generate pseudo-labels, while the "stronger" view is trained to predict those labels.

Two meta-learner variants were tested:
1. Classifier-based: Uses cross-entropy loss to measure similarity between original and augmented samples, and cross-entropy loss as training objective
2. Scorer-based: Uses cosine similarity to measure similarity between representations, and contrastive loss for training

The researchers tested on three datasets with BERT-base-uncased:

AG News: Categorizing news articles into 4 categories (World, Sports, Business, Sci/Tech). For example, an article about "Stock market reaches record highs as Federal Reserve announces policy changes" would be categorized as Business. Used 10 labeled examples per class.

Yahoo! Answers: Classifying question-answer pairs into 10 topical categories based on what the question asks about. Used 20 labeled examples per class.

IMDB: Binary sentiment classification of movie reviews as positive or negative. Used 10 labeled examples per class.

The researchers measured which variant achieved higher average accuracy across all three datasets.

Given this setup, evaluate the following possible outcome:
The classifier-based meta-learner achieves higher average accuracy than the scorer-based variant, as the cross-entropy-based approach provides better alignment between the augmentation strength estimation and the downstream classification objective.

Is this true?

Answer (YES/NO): NO